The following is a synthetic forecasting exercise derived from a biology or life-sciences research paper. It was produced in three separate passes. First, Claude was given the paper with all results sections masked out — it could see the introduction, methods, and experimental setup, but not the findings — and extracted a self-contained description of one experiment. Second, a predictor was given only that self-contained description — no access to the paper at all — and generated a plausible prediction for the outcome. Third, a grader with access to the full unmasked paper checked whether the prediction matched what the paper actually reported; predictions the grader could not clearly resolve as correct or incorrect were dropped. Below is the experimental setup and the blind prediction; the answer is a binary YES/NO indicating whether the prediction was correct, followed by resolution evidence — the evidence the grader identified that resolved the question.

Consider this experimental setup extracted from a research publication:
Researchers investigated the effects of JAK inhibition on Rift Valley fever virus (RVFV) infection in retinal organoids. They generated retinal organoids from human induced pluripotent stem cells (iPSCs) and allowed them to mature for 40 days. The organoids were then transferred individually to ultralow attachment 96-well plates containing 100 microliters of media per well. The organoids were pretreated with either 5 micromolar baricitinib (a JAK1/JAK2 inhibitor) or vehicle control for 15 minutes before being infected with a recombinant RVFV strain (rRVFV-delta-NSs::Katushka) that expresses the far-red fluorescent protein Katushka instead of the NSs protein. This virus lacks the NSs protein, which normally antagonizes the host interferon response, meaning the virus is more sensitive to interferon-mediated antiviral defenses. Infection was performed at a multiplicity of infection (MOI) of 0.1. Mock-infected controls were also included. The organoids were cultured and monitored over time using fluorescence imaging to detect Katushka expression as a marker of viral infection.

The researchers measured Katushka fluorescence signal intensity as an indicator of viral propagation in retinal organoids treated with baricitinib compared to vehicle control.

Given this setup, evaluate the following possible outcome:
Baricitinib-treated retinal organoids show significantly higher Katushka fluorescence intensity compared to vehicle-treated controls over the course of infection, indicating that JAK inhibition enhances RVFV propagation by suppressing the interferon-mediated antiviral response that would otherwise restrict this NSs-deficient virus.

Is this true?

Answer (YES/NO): YES